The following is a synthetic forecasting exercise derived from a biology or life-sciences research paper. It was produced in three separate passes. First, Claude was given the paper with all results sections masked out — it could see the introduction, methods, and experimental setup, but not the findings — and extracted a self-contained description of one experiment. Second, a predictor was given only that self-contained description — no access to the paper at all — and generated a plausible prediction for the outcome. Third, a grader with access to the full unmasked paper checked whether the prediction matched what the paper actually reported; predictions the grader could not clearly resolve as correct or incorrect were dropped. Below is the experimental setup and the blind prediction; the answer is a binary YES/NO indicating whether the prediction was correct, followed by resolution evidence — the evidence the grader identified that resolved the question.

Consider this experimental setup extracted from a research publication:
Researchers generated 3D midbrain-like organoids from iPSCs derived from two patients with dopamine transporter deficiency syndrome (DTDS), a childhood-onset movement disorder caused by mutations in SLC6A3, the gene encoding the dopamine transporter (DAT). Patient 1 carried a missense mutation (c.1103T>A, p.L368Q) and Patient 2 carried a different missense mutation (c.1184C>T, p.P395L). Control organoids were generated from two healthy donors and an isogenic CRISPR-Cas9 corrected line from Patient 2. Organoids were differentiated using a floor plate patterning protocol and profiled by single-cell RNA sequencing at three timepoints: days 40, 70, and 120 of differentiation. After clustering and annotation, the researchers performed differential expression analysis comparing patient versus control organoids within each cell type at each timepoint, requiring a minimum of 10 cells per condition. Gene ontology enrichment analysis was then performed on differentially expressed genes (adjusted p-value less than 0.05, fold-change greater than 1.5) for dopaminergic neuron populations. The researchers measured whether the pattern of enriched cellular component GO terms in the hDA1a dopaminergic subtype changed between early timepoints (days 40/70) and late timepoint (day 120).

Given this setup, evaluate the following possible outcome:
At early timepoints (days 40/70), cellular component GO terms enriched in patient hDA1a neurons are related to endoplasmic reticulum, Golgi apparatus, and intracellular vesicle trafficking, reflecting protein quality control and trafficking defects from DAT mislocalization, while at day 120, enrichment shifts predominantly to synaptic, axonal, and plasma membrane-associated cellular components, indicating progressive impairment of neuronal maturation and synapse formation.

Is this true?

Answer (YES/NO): NO